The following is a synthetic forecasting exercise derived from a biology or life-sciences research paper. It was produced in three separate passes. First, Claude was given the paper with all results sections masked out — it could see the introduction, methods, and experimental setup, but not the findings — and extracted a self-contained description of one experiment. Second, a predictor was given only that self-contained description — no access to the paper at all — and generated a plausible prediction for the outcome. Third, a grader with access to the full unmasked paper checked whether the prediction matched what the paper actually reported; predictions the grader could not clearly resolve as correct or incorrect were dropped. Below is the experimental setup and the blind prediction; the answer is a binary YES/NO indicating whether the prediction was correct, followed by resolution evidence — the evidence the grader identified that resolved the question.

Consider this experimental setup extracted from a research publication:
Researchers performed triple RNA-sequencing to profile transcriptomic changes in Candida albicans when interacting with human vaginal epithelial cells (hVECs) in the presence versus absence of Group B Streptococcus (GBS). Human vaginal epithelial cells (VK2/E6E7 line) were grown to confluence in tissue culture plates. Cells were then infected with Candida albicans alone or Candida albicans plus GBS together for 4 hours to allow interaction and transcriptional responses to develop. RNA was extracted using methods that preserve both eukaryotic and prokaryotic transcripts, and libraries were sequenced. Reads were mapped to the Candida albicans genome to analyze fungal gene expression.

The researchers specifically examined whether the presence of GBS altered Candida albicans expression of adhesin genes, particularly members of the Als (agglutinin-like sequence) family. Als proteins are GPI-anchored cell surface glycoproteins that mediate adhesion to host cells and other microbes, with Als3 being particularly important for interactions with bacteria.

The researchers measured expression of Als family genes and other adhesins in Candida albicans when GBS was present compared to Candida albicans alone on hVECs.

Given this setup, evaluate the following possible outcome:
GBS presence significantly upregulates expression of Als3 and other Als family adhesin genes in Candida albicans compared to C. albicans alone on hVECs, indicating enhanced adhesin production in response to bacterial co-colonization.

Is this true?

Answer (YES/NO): NO